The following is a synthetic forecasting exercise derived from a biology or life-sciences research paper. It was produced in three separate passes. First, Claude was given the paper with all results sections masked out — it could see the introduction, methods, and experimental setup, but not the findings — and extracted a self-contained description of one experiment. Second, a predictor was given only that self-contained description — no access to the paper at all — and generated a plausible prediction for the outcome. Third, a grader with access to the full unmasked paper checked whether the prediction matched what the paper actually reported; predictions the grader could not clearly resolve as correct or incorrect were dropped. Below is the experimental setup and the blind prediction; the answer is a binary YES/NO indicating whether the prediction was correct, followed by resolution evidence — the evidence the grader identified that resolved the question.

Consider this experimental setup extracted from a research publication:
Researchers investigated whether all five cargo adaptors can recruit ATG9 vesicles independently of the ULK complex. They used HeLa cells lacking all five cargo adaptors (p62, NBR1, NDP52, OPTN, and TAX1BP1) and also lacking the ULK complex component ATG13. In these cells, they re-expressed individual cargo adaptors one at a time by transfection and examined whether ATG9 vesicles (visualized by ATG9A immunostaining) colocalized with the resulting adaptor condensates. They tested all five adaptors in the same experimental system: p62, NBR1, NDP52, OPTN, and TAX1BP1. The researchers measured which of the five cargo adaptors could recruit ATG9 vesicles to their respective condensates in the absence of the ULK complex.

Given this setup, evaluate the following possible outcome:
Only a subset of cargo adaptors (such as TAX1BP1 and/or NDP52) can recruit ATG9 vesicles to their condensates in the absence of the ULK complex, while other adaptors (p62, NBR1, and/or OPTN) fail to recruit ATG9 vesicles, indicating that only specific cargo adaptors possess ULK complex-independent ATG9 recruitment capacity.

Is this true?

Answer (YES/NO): NO